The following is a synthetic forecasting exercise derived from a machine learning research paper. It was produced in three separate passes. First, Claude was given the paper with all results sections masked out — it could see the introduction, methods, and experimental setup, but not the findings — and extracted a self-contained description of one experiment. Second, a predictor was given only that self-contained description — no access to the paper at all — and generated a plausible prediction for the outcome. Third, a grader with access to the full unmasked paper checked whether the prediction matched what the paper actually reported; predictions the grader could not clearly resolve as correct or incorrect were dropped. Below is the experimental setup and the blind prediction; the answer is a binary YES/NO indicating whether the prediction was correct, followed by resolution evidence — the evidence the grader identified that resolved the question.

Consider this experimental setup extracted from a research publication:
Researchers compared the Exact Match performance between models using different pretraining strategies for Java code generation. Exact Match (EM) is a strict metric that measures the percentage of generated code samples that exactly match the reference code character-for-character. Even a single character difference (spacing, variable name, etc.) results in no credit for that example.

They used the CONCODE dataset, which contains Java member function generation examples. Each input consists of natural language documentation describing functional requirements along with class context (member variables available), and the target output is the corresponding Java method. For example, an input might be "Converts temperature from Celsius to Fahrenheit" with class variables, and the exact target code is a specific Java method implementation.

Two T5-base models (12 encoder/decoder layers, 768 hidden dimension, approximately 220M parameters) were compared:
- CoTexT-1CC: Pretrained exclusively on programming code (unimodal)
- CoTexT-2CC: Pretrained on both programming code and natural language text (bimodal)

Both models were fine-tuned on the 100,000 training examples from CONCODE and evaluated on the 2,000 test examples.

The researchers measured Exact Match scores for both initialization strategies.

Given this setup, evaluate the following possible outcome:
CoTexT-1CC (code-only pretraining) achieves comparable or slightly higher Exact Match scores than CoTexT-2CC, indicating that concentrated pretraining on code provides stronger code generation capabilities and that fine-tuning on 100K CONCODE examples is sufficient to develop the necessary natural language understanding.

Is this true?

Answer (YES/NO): NO